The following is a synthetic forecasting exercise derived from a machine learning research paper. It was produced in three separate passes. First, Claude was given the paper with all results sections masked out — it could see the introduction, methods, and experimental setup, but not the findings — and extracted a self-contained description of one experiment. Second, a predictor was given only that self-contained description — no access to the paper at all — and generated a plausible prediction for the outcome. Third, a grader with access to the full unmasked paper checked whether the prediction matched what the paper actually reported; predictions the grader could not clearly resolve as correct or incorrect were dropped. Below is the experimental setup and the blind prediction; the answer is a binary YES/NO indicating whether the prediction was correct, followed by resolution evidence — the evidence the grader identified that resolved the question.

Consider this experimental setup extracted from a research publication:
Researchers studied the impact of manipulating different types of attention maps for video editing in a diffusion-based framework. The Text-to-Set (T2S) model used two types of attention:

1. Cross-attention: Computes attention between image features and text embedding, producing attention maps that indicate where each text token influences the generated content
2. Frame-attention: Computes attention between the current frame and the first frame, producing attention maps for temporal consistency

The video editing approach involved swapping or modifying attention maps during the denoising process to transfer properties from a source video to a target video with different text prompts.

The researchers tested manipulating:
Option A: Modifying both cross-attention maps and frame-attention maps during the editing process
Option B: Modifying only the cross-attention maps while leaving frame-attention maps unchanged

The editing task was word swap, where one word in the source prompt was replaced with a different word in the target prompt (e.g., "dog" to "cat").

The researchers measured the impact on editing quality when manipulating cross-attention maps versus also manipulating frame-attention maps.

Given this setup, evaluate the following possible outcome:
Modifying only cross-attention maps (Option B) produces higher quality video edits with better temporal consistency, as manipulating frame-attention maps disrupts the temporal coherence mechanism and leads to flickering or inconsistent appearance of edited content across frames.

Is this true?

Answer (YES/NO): NO